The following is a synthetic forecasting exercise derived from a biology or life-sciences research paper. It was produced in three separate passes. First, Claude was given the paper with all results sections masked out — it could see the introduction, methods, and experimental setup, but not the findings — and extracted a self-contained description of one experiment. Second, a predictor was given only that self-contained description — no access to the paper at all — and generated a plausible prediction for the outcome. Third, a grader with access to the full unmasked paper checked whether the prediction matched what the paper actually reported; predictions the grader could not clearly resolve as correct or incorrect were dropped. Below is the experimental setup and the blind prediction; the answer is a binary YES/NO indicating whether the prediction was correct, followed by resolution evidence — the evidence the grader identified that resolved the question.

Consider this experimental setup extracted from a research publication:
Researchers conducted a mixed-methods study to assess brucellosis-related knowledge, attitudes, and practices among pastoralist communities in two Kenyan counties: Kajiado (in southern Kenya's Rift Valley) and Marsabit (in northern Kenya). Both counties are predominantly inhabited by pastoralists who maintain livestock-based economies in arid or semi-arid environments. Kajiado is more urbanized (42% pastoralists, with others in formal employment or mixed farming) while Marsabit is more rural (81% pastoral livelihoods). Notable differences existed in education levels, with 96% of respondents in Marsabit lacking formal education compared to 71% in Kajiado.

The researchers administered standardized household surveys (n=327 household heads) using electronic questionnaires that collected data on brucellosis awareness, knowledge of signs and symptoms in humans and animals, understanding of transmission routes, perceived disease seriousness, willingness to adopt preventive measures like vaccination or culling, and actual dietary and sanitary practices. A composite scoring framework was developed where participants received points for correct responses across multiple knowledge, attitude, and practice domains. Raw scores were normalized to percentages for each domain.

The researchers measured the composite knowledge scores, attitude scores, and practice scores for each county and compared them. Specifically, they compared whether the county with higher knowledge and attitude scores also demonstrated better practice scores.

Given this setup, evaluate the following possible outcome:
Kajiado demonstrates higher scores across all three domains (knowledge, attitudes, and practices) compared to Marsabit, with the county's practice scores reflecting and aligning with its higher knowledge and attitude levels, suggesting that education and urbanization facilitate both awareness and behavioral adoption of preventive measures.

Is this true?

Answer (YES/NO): NO